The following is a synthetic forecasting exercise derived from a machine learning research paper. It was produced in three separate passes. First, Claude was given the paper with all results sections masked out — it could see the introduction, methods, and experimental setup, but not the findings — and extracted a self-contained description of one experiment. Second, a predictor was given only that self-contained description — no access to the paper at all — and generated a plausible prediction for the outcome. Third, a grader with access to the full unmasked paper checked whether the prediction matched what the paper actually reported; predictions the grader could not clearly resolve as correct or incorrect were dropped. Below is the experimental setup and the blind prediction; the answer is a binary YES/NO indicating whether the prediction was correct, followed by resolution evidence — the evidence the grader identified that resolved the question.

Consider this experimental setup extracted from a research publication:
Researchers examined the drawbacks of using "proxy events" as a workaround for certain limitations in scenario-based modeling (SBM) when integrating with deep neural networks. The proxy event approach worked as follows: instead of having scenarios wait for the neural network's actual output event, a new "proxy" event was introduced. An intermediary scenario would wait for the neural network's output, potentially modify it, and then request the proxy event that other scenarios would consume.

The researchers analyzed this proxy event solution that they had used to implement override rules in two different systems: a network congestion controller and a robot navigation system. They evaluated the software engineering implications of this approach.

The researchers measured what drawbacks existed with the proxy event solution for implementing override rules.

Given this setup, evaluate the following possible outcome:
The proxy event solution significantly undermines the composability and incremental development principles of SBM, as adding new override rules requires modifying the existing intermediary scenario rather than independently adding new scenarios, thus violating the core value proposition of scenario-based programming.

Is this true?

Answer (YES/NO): NO